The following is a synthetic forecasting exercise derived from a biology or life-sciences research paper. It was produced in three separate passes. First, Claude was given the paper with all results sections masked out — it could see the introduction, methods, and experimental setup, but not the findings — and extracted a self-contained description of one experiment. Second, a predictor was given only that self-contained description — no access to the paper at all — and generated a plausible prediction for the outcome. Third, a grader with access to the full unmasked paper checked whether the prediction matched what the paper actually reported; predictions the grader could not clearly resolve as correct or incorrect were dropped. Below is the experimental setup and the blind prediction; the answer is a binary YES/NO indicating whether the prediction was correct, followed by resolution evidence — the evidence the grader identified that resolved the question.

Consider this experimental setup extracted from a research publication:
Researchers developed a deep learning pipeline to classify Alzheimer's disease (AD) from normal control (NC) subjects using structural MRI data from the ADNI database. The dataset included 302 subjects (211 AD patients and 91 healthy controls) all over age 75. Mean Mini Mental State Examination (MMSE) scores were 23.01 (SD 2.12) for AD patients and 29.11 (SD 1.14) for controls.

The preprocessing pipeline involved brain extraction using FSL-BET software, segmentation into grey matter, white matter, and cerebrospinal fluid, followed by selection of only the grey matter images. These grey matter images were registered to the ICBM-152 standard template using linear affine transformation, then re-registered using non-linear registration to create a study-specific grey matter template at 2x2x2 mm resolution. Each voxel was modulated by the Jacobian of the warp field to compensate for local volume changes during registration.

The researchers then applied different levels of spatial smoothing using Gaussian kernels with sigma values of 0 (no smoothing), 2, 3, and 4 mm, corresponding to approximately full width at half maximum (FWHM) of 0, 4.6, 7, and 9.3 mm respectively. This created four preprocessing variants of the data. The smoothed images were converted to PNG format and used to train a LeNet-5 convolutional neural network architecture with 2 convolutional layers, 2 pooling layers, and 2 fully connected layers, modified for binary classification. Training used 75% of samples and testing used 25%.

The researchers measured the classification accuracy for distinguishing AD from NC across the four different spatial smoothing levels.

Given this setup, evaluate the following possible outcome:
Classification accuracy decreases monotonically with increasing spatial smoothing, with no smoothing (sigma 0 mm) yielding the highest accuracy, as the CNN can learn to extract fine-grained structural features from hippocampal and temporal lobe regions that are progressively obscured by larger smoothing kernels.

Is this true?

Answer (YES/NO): NO